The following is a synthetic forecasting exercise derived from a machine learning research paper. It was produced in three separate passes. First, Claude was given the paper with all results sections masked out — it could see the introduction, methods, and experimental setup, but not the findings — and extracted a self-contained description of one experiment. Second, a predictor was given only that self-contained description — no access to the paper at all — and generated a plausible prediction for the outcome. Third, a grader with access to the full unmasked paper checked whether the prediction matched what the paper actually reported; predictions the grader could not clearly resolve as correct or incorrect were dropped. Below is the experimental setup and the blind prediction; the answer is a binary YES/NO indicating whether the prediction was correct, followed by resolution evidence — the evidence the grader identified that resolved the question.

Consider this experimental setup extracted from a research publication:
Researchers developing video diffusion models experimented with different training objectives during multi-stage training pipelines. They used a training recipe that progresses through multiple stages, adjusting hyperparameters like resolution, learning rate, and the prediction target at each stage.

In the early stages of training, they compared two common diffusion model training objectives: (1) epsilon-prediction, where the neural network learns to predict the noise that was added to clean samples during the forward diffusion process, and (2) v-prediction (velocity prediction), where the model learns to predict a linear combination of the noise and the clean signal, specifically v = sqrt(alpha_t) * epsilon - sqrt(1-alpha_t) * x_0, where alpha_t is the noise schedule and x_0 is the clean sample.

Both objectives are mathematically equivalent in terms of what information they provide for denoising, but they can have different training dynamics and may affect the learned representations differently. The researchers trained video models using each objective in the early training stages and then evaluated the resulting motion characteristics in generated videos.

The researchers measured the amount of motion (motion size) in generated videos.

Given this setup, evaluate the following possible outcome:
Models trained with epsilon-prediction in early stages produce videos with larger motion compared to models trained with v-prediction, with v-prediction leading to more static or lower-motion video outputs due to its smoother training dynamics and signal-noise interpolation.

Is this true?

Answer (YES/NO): YES